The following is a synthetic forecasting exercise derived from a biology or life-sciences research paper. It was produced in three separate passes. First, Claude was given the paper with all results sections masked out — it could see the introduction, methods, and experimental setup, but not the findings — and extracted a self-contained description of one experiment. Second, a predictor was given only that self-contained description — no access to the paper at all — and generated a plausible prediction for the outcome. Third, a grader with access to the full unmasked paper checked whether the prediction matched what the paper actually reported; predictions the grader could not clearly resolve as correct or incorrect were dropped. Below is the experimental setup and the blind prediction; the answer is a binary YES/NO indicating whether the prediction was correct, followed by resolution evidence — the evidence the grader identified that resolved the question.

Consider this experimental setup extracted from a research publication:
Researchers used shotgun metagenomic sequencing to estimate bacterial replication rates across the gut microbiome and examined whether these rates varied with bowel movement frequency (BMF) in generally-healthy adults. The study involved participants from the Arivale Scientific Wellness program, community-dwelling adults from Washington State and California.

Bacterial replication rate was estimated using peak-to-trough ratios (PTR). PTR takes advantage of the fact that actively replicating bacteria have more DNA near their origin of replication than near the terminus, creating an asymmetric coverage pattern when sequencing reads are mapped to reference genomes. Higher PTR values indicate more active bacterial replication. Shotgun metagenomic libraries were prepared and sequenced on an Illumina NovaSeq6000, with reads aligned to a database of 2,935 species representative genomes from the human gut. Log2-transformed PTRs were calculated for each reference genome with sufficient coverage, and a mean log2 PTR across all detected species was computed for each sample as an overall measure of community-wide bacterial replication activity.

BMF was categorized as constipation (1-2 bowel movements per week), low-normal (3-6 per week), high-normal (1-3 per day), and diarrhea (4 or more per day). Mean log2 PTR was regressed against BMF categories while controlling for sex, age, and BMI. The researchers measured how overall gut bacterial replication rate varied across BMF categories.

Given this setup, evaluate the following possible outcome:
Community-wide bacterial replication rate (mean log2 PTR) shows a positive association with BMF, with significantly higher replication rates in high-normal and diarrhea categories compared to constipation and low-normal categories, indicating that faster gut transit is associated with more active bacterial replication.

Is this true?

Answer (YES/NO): NO